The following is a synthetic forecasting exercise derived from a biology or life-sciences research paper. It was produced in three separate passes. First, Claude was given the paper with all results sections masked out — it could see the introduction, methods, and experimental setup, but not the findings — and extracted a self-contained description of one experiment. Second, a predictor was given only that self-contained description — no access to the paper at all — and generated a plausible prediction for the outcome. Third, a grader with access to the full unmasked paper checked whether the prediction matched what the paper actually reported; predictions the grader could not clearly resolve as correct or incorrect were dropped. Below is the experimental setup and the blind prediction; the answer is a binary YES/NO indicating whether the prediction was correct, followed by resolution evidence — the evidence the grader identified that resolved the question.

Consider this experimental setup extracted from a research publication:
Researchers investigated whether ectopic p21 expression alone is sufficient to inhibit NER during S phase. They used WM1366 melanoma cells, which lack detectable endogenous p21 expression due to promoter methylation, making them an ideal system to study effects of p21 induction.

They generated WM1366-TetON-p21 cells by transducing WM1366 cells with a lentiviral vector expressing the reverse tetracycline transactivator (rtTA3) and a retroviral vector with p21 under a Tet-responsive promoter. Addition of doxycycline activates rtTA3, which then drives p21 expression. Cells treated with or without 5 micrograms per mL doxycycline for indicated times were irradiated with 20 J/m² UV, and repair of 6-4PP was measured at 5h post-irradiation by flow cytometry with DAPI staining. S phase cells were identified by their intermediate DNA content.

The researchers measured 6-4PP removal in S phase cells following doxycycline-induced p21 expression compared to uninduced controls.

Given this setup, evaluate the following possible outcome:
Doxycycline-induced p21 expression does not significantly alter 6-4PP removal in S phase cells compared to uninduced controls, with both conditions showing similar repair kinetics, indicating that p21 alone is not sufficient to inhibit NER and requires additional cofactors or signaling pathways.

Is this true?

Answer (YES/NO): YES